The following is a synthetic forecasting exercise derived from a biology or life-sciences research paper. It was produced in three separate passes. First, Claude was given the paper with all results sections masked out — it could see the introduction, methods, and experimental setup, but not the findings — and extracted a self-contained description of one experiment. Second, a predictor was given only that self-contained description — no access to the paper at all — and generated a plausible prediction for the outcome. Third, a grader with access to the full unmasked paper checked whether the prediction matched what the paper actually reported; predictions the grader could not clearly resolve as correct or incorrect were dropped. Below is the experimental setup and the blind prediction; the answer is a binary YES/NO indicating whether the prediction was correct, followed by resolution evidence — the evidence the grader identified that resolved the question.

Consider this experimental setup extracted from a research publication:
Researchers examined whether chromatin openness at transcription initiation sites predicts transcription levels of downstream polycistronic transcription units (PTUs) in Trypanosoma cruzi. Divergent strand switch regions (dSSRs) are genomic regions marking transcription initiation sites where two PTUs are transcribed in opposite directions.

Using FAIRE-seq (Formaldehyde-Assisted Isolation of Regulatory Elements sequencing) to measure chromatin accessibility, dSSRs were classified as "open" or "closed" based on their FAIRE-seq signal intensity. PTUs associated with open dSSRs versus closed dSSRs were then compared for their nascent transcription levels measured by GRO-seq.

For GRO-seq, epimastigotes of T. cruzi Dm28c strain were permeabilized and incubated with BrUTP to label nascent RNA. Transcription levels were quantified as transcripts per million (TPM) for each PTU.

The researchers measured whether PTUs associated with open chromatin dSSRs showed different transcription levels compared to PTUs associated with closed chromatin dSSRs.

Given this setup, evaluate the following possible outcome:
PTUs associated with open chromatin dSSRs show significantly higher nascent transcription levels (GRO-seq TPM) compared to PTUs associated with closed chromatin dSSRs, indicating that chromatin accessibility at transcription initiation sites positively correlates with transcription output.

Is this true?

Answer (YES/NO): YES